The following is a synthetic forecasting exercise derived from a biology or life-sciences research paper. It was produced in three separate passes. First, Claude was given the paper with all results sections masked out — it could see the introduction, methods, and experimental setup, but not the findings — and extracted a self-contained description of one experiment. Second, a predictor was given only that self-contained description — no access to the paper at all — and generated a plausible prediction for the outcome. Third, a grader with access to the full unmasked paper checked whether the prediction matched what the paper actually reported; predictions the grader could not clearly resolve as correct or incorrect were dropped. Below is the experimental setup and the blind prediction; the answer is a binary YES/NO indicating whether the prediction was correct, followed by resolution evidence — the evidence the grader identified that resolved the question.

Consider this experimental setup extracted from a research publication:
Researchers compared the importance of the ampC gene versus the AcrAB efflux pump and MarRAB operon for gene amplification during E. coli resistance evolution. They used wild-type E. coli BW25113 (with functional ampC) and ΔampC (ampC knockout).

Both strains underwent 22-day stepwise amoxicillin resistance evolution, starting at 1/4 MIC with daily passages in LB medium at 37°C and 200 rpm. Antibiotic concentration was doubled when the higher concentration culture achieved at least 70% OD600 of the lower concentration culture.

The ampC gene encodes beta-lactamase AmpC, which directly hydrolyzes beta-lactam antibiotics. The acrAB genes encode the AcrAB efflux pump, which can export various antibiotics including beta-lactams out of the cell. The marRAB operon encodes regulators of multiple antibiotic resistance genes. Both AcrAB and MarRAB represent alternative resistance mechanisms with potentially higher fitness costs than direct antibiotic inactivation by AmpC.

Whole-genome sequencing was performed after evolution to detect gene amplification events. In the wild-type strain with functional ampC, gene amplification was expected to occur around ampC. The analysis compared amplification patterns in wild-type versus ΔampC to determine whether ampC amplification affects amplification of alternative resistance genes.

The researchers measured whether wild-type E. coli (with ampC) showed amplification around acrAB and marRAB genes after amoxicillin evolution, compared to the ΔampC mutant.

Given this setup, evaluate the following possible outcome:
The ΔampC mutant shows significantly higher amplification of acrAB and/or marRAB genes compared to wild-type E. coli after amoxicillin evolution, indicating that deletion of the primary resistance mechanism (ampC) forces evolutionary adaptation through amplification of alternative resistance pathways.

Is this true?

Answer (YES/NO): YES